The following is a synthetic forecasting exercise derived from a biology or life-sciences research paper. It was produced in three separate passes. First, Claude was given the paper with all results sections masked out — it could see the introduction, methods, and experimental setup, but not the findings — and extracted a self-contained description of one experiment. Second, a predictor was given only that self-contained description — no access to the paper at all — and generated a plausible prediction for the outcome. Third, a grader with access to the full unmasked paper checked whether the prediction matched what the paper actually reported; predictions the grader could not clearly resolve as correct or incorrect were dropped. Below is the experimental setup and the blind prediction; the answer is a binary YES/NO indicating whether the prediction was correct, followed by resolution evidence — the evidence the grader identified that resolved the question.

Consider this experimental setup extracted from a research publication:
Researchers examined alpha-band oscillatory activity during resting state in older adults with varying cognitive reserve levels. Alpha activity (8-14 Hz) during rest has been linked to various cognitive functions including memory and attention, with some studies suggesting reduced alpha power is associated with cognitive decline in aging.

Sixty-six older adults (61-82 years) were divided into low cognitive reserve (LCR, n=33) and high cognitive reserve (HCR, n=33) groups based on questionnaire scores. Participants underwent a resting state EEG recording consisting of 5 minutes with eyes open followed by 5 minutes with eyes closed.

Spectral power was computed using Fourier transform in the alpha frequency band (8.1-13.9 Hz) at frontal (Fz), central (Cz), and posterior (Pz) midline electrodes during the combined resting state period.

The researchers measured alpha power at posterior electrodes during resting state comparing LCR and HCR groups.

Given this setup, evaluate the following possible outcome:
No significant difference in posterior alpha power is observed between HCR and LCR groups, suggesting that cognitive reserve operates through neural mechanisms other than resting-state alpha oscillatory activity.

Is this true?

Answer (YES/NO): YES